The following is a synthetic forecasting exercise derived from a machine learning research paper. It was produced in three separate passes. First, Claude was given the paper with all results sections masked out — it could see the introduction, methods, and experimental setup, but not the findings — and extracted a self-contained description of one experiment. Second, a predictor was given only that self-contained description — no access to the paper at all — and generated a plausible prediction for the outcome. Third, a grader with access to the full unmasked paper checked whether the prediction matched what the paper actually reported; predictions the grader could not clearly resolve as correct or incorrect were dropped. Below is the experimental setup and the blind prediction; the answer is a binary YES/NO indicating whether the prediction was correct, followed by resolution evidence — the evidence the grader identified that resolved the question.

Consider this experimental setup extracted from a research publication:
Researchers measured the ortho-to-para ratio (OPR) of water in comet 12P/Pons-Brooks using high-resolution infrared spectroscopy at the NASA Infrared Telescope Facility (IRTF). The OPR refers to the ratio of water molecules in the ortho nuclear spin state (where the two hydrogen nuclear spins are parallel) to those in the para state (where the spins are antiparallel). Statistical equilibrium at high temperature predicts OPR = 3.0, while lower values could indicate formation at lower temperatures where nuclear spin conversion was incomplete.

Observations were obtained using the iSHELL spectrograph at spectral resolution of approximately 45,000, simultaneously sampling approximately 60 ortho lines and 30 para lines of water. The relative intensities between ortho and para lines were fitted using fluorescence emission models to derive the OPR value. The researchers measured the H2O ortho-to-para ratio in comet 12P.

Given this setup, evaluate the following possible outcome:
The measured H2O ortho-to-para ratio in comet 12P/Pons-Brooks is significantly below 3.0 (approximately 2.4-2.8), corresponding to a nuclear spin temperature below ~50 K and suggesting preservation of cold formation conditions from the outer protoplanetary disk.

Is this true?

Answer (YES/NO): NO